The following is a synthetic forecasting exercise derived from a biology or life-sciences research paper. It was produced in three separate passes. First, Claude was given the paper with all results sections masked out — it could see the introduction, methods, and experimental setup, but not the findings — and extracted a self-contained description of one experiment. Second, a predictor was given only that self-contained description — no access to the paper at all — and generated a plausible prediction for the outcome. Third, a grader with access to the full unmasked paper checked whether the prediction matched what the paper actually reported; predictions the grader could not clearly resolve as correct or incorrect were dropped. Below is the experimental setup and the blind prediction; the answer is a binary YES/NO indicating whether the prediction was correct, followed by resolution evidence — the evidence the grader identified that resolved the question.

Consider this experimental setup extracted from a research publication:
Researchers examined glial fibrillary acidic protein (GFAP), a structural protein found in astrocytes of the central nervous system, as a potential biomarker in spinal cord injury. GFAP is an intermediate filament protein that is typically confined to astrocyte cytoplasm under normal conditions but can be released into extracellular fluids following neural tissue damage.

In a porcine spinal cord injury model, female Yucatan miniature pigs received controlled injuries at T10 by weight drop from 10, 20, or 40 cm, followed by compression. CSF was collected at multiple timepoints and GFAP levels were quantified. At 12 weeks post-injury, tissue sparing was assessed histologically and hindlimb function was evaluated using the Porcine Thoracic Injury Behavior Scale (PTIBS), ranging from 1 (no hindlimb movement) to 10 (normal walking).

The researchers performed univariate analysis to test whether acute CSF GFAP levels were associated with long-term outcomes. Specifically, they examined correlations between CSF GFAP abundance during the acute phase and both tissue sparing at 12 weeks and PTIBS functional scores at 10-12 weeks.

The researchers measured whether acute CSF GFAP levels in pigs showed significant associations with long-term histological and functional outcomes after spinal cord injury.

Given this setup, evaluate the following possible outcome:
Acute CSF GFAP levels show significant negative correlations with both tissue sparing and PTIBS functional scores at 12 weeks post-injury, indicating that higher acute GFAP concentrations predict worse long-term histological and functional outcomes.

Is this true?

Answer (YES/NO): NO